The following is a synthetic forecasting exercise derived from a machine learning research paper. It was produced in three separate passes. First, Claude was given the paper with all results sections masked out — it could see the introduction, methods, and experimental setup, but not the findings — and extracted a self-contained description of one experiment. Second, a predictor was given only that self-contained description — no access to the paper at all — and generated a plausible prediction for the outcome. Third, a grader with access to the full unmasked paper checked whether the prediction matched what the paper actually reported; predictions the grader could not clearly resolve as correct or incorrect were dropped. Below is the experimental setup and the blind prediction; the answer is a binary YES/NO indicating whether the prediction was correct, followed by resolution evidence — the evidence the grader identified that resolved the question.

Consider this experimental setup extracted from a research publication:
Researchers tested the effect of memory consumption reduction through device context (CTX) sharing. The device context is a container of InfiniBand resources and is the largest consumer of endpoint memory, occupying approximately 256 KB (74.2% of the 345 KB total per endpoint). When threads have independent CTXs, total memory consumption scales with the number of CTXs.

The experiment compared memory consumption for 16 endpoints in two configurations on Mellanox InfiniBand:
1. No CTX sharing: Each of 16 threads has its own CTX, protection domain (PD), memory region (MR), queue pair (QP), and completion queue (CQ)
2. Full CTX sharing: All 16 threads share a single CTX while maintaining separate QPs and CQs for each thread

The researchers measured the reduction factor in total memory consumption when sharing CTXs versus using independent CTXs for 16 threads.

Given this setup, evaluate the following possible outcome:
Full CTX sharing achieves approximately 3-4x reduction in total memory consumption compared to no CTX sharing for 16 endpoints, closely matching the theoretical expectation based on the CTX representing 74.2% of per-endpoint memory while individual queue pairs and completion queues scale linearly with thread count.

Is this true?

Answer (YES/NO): NO